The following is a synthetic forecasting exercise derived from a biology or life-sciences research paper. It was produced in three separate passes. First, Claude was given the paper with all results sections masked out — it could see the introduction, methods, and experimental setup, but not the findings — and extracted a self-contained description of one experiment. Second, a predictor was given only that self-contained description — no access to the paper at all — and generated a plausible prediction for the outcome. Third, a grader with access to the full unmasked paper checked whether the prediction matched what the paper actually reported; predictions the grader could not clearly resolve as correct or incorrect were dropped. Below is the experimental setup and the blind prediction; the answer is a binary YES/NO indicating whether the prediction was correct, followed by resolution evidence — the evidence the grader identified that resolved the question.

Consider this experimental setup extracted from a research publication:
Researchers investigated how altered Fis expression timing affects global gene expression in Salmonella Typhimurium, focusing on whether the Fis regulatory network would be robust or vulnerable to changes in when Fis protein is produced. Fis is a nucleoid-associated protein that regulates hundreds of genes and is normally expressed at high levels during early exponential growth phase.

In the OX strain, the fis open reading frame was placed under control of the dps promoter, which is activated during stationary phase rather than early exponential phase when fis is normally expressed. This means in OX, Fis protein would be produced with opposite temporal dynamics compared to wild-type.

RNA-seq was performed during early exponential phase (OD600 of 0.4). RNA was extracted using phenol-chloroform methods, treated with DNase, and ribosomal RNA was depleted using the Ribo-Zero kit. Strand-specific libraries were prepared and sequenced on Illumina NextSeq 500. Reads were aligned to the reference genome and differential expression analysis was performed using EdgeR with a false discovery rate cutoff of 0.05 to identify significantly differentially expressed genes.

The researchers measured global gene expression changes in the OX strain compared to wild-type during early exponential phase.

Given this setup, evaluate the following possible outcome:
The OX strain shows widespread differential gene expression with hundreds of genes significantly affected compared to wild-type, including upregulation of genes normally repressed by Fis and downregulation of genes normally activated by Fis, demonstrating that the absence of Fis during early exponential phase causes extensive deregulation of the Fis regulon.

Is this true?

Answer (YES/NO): YES